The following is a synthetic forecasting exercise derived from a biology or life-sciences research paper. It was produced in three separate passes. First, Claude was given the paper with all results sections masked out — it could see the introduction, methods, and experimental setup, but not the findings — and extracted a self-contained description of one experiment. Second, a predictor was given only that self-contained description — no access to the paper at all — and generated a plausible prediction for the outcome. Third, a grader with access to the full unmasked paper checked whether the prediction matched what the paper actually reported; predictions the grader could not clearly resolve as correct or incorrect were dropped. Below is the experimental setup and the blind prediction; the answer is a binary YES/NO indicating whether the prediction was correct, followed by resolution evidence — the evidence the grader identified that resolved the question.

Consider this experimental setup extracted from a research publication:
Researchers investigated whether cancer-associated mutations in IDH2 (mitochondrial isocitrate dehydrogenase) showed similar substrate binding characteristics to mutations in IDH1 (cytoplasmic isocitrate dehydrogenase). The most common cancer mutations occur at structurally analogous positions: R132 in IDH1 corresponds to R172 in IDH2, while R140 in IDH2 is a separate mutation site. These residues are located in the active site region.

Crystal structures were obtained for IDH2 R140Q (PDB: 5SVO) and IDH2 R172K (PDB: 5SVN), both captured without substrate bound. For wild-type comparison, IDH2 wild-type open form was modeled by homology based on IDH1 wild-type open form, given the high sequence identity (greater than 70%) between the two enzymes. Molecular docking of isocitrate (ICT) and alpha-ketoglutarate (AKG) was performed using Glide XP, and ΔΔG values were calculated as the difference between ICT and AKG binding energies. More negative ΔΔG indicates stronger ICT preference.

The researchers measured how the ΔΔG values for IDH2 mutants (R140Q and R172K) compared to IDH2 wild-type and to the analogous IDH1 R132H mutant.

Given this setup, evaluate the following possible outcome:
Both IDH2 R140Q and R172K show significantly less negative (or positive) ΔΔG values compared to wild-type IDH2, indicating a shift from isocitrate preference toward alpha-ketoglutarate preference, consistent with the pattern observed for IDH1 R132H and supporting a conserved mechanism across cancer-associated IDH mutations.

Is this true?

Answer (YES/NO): YES